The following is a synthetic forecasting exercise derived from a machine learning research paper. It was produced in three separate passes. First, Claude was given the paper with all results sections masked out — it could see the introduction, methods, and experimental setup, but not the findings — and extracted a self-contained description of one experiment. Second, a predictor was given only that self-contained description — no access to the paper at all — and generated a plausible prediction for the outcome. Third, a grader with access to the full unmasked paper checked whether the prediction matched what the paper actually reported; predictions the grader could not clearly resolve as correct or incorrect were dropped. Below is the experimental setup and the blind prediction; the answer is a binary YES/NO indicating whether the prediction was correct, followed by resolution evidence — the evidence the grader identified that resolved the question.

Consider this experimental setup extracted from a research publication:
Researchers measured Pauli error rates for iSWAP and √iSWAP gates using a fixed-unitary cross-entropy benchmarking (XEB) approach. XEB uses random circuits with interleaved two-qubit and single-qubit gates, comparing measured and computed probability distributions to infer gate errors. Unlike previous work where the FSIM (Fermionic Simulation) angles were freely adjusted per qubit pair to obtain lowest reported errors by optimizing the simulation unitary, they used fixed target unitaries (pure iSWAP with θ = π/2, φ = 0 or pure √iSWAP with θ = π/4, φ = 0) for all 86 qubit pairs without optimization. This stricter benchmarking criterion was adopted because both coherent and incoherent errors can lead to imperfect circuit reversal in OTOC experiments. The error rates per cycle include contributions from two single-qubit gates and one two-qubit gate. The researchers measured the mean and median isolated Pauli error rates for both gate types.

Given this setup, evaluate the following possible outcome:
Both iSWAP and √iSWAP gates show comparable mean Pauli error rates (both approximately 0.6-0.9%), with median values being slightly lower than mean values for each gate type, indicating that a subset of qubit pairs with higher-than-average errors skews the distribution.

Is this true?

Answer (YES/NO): NO